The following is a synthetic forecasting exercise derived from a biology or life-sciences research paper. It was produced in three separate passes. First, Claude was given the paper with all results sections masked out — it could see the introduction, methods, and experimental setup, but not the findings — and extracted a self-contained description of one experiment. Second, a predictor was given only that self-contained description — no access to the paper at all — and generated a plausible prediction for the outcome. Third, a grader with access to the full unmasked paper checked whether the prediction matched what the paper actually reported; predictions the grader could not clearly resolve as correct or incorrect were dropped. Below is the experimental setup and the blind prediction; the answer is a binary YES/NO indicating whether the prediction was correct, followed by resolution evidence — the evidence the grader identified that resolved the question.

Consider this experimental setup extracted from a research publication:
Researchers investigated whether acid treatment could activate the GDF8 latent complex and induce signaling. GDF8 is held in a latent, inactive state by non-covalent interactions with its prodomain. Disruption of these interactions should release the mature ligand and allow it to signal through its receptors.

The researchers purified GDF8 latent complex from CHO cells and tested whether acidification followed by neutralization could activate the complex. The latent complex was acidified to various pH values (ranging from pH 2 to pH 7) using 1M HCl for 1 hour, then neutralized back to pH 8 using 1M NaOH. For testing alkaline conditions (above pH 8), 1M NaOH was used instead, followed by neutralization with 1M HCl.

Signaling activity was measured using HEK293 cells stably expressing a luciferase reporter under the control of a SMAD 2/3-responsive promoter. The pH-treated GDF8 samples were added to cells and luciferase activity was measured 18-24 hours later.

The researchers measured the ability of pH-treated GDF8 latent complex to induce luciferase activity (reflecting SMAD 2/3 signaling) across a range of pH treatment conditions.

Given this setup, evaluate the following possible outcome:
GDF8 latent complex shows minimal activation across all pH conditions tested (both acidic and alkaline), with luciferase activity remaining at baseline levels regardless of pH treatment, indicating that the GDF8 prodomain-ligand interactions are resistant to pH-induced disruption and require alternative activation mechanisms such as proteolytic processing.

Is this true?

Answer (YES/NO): NO